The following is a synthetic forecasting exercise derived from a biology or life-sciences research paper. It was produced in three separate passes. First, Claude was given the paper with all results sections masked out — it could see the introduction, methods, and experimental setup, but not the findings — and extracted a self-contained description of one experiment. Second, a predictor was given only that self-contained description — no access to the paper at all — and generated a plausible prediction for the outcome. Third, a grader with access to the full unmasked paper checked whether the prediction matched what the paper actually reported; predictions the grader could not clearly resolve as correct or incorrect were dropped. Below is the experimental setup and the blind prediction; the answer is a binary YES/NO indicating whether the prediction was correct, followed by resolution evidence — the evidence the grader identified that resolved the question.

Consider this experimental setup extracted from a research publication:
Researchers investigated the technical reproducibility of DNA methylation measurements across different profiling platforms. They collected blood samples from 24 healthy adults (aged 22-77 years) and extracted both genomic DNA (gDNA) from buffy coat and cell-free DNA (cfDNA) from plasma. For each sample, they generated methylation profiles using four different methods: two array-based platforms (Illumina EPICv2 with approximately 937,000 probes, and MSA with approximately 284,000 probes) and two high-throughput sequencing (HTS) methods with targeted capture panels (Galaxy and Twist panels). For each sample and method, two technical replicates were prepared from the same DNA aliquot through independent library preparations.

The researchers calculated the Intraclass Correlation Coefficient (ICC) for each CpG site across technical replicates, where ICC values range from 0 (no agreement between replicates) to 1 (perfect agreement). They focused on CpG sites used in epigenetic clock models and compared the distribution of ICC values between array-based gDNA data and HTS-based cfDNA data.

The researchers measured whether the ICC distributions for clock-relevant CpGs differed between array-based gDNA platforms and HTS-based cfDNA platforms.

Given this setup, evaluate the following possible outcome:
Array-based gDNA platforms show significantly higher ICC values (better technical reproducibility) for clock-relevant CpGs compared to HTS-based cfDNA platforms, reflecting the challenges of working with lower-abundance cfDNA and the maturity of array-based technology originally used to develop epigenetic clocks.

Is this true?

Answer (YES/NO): YES